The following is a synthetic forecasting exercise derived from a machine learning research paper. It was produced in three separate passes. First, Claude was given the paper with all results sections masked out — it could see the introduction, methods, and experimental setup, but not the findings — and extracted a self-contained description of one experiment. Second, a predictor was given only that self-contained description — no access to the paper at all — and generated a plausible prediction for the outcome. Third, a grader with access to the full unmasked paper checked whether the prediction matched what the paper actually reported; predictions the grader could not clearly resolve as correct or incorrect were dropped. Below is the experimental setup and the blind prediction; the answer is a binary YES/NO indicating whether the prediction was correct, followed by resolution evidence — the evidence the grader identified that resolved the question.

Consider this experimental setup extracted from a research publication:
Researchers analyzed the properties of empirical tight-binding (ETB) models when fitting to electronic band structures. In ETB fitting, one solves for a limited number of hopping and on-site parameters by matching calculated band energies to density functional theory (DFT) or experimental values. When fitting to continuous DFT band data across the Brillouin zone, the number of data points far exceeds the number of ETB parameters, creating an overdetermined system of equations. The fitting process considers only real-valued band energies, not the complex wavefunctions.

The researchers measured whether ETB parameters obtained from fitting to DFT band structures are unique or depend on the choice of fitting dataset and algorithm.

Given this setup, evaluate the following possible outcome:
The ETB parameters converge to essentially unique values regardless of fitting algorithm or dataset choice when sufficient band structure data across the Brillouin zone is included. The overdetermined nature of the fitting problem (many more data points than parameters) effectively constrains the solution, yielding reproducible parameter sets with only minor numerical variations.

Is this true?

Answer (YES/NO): NO